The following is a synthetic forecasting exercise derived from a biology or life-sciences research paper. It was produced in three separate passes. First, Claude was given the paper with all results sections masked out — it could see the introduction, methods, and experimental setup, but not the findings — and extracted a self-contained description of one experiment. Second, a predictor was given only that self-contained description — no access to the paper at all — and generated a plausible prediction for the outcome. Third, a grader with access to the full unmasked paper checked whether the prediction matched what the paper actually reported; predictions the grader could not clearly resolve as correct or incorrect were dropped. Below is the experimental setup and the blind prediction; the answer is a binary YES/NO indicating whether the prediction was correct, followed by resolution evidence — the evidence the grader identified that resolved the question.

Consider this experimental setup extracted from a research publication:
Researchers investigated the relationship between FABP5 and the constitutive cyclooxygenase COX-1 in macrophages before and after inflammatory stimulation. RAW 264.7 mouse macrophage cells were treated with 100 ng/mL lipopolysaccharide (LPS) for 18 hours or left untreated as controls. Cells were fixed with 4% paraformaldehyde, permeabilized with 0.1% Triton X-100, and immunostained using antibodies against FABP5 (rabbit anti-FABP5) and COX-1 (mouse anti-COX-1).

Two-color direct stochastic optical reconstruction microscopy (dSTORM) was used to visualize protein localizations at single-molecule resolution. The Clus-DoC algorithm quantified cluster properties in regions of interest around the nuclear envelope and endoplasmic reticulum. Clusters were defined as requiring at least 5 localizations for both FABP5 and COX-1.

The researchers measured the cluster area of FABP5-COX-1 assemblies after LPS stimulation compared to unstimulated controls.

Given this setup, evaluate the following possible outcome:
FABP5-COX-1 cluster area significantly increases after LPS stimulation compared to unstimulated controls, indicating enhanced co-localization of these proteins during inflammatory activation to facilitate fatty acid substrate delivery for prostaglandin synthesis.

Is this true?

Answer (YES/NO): NO